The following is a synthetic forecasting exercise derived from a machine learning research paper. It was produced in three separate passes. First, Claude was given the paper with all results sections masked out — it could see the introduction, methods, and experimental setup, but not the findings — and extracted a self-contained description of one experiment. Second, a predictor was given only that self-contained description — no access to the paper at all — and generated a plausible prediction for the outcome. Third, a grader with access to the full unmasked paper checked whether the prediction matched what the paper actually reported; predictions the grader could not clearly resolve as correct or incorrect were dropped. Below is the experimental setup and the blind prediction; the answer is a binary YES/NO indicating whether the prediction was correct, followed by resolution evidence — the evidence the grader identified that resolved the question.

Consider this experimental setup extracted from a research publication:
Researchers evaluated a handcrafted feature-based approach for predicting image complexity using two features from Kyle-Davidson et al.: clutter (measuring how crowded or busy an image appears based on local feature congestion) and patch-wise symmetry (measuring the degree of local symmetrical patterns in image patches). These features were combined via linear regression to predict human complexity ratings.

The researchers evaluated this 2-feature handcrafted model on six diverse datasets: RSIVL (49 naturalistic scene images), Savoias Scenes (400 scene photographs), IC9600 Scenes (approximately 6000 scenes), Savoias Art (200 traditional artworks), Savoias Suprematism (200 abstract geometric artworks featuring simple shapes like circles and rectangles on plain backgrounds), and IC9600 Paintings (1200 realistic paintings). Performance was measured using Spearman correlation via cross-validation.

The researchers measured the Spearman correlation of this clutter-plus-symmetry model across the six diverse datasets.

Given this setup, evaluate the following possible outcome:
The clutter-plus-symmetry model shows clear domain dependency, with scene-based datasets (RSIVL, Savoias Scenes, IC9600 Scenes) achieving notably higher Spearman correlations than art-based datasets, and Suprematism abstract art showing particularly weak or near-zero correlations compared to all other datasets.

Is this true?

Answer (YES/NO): NO